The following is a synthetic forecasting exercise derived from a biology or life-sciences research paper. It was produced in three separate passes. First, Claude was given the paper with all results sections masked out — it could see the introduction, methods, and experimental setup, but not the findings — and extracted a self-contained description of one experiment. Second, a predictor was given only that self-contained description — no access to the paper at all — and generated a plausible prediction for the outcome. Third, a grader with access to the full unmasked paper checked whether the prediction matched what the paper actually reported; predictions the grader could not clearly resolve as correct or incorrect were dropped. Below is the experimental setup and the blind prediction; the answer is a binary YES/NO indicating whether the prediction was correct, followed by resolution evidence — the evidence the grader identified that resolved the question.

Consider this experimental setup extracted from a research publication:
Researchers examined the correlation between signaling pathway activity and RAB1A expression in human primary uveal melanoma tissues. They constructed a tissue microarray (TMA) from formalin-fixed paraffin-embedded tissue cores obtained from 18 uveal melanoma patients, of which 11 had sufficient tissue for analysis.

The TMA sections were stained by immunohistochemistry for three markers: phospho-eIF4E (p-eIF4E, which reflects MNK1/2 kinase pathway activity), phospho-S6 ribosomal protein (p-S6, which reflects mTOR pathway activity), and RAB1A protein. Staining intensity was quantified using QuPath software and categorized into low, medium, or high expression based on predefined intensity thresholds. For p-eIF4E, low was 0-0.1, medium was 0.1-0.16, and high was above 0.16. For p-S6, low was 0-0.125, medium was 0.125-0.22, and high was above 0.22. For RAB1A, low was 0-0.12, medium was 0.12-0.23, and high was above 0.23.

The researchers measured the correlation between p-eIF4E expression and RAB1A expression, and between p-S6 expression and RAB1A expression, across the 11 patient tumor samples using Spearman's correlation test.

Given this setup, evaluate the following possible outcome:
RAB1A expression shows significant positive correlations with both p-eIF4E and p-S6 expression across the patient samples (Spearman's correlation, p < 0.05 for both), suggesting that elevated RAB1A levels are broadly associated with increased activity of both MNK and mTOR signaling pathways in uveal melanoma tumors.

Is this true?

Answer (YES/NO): YES